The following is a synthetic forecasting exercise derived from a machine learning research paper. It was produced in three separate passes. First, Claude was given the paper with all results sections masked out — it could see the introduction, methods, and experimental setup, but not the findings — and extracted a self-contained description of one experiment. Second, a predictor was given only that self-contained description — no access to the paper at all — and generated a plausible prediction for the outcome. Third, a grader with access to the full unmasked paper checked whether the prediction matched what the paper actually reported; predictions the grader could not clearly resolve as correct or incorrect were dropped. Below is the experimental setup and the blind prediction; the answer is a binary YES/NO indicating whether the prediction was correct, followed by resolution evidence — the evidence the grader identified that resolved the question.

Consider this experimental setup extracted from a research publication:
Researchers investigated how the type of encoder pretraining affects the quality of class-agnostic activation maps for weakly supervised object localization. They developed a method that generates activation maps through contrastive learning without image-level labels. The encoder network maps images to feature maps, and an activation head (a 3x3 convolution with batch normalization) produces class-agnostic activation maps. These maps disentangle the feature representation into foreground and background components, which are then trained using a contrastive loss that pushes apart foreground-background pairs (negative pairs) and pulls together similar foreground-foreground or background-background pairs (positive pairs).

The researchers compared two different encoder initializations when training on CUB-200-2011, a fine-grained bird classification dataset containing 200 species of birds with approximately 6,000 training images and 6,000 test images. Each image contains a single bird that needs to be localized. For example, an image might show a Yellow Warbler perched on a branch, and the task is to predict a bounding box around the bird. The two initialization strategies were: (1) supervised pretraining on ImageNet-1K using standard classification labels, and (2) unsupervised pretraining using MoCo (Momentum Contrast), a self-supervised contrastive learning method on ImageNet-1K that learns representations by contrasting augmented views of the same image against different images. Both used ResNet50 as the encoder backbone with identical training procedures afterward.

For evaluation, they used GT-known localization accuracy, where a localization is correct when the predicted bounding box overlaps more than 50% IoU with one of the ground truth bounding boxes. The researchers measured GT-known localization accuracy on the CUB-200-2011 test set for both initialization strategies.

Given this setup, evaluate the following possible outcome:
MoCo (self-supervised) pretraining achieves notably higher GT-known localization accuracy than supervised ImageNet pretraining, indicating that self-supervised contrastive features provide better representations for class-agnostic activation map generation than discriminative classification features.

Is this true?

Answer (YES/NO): NO